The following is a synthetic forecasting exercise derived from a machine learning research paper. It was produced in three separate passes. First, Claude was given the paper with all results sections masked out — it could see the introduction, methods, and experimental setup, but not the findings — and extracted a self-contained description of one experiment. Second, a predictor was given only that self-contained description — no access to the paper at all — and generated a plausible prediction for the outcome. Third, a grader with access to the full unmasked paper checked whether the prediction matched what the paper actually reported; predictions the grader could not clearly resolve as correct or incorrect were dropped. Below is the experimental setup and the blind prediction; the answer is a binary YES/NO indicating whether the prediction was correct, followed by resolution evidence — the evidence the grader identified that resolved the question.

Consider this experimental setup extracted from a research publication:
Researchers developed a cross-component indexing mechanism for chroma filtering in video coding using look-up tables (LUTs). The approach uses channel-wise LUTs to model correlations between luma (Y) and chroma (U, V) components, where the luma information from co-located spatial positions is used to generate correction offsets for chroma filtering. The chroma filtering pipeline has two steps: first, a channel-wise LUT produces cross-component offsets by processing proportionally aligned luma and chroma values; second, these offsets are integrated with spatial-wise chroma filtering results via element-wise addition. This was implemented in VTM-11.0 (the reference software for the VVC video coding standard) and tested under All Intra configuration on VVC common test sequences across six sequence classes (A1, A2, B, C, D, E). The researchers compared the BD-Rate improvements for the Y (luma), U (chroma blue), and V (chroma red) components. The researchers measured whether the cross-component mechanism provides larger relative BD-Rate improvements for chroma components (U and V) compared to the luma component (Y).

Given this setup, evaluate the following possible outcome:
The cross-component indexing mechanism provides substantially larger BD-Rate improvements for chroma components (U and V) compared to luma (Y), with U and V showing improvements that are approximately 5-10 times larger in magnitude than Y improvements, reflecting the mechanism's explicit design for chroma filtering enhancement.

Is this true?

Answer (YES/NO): NO